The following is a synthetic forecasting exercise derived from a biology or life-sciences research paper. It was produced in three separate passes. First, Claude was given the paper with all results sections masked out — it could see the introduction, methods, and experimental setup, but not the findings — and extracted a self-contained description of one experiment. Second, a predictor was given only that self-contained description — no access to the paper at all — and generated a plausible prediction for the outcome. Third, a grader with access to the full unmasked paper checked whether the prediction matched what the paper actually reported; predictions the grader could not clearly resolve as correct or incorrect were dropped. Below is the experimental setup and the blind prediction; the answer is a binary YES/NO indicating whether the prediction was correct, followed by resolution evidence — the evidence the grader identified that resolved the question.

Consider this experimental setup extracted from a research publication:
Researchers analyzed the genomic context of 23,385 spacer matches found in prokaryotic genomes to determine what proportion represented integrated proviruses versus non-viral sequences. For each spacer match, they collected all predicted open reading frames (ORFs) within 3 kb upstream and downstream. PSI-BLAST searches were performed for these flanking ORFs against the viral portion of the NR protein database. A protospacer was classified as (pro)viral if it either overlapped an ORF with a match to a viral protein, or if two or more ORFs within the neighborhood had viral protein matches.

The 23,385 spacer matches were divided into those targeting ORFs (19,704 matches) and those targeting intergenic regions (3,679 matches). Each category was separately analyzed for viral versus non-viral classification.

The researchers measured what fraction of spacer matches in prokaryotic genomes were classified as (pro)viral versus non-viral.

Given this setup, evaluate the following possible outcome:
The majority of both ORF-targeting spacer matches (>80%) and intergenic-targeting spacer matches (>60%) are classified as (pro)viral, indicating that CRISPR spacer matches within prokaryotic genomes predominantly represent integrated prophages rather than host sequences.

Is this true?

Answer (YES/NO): YES